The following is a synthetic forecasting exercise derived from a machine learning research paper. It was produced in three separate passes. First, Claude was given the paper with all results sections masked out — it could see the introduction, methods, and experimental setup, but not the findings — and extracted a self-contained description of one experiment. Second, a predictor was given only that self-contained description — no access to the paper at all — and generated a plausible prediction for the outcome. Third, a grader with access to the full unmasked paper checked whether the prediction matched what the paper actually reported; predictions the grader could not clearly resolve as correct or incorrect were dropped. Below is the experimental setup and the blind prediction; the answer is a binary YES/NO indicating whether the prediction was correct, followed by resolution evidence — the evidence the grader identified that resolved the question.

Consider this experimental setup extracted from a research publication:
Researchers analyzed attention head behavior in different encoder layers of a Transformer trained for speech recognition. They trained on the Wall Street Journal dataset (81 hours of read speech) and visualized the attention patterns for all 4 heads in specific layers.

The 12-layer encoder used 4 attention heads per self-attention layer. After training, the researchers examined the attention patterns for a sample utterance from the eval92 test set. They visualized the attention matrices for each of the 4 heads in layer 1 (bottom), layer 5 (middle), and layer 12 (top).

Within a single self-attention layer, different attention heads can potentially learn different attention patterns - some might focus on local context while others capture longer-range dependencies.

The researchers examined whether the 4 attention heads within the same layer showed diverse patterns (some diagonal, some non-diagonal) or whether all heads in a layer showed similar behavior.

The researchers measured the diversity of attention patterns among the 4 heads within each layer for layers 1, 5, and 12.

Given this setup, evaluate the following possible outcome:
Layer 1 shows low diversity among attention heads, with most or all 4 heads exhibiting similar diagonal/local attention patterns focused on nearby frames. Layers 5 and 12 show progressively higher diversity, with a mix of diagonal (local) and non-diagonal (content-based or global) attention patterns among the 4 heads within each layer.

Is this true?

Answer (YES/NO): NO